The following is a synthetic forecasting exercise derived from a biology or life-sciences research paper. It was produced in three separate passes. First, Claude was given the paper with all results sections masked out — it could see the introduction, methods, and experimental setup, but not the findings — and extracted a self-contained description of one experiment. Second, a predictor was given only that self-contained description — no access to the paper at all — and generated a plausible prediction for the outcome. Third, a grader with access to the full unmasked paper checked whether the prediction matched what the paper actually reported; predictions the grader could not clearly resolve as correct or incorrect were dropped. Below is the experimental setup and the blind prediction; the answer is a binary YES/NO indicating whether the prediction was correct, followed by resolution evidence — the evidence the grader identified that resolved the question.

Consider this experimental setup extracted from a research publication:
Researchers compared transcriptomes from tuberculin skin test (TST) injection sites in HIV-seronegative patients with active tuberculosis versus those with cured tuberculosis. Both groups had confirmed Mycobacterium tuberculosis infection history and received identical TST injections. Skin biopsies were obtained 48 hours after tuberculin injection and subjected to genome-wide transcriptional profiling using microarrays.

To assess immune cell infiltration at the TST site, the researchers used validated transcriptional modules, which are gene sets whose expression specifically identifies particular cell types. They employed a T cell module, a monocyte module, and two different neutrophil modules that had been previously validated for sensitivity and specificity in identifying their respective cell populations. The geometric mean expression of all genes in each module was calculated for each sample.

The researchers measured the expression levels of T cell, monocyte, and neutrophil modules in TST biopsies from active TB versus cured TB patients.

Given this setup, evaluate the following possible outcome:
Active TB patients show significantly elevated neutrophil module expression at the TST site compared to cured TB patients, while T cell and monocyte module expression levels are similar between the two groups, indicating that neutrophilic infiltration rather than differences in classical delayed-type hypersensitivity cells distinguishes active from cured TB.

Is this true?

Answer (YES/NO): YES